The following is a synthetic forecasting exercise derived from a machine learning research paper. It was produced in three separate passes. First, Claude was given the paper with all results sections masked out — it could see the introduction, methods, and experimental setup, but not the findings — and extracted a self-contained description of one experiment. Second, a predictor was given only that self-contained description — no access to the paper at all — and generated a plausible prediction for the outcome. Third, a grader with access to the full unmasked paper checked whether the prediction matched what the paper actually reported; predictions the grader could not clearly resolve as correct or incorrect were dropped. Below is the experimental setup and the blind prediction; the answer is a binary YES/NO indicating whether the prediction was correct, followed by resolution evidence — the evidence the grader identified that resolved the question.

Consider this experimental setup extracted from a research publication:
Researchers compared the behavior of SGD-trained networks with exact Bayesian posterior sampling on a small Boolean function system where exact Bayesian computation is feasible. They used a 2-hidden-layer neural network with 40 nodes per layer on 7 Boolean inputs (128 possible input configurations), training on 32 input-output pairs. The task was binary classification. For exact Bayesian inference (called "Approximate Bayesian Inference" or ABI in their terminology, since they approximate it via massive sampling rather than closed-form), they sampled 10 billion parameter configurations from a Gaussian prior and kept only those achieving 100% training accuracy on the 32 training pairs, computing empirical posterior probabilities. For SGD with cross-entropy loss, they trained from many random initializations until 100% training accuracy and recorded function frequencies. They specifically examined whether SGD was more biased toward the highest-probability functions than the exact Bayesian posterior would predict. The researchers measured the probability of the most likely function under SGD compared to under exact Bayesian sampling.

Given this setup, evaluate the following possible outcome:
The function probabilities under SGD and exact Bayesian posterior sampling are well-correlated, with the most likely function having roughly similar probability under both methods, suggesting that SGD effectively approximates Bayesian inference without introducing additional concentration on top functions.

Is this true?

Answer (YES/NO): NO